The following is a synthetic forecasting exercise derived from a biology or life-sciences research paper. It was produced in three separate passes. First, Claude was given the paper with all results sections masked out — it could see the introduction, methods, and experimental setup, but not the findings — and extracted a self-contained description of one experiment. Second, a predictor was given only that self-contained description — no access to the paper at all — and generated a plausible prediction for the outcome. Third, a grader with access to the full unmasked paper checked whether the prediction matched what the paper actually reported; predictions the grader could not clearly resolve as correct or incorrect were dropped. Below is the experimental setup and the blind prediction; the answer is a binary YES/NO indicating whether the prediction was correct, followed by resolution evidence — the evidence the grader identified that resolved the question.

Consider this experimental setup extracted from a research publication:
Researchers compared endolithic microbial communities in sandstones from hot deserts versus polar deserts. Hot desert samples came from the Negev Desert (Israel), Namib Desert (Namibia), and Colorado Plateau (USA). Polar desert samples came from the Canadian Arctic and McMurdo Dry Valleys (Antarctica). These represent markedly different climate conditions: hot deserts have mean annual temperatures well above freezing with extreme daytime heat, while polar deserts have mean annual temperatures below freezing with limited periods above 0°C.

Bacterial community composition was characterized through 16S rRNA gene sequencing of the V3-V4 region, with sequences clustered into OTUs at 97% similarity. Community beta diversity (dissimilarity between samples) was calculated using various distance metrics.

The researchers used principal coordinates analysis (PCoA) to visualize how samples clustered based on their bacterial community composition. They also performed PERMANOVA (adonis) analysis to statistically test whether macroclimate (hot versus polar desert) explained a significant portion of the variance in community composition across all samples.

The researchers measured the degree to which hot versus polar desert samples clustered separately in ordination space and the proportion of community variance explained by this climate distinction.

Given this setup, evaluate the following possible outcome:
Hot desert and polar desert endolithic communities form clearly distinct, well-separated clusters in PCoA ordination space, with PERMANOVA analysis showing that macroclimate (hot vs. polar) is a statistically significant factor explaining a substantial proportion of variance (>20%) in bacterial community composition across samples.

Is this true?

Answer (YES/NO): YES